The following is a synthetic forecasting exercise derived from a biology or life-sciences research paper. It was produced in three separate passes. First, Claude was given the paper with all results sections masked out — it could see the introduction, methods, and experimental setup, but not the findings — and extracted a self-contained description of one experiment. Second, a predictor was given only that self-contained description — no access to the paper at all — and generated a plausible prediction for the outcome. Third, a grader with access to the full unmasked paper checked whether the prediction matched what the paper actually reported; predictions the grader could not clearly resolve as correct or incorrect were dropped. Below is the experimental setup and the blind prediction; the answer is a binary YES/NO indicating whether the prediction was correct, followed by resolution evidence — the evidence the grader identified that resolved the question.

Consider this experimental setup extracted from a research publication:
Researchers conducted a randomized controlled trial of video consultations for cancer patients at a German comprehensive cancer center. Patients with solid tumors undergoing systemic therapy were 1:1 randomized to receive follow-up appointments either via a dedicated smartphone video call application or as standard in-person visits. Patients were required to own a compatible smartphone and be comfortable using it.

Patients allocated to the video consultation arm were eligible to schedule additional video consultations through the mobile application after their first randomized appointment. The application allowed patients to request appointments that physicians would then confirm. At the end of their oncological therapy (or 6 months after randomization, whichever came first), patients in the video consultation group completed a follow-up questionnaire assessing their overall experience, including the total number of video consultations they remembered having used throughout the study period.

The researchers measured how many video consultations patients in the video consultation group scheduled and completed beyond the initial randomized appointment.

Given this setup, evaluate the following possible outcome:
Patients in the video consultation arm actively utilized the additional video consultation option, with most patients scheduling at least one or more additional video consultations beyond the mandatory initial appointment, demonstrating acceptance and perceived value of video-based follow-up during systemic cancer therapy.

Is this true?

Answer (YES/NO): NO